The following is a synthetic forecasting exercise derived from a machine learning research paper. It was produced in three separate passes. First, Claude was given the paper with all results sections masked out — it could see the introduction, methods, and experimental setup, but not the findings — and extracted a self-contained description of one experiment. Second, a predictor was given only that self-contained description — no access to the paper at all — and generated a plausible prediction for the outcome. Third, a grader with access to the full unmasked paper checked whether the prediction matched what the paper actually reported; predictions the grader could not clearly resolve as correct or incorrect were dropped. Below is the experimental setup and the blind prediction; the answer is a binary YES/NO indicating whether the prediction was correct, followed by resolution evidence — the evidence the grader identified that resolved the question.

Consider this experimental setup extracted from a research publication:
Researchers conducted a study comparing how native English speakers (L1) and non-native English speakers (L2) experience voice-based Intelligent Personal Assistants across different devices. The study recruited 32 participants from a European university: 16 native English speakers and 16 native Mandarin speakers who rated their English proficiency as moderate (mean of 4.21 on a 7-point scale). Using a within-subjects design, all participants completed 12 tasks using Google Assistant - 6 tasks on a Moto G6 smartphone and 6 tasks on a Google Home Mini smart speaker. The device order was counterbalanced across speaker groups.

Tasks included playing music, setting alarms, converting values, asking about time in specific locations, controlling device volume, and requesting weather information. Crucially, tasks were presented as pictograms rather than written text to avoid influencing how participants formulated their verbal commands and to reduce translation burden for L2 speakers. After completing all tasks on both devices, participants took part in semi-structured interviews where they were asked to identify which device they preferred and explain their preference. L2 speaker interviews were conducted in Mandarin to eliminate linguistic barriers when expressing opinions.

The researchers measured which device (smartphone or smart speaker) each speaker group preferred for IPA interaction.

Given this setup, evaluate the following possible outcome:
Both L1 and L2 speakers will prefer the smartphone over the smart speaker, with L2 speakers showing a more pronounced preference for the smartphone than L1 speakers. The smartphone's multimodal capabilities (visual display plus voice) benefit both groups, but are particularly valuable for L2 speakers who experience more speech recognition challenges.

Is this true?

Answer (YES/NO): NO